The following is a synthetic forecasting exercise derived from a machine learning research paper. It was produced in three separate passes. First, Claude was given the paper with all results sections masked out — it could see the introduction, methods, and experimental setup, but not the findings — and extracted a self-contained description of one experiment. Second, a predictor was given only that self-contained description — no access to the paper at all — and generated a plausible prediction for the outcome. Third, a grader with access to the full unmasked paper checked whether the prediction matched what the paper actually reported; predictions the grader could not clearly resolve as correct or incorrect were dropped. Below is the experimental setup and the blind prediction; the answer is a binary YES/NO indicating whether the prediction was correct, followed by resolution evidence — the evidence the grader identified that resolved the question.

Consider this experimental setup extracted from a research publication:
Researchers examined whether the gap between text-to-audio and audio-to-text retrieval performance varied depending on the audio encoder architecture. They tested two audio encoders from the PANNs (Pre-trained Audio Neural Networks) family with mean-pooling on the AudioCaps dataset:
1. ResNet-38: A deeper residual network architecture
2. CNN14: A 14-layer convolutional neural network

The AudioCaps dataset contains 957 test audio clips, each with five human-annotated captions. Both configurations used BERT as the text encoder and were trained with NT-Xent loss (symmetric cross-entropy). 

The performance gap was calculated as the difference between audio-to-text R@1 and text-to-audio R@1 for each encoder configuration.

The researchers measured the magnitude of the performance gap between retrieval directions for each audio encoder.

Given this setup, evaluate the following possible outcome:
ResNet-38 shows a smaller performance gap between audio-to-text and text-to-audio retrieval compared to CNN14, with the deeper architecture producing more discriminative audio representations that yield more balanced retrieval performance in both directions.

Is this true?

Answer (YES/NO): YES